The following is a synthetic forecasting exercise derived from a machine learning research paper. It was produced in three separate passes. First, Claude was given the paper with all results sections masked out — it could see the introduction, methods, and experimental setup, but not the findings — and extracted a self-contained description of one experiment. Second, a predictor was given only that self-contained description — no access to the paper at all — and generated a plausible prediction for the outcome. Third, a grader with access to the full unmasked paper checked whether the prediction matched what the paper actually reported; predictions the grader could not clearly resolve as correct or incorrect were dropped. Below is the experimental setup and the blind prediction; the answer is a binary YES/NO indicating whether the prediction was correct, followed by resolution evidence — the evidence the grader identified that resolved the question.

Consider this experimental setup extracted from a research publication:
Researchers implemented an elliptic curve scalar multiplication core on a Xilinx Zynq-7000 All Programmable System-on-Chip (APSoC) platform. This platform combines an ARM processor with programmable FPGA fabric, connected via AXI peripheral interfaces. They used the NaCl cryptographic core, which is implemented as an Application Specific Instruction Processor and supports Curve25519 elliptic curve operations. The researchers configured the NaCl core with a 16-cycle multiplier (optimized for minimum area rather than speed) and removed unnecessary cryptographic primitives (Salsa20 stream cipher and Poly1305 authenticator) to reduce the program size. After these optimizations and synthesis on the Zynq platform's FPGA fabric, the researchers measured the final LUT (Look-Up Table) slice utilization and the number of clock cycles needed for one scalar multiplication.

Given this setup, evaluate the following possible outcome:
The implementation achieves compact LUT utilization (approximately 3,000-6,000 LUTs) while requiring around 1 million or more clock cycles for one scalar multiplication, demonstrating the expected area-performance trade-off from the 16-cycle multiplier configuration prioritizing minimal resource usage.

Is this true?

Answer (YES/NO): NO